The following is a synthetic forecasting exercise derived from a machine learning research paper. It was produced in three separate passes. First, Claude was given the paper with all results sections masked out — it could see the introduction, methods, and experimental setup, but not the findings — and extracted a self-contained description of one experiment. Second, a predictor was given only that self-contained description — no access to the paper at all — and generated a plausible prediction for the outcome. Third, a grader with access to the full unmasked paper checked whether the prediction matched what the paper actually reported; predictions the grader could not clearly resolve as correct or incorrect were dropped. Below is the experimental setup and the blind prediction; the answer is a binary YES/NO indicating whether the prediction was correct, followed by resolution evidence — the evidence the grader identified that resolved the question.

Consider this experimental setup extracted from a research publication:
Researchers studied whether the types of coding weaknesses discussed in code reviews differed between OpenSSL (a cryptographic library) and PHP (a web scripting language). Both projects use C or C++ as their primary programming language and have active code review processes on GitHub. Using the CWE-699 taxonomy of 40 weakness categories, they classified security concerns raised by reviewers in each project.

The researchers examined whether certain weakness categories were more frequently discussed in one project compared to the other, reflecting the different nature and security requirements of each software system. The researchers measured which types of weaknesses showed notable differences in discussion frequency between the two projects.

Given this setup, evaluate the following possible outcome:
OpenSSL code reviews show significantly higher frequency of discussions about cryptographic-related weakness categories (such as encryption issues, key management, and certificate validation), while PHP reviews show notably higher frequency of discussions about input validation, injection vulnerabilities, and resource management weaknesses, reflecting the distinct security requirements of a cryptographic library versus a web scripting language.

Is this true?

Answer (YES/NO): NO